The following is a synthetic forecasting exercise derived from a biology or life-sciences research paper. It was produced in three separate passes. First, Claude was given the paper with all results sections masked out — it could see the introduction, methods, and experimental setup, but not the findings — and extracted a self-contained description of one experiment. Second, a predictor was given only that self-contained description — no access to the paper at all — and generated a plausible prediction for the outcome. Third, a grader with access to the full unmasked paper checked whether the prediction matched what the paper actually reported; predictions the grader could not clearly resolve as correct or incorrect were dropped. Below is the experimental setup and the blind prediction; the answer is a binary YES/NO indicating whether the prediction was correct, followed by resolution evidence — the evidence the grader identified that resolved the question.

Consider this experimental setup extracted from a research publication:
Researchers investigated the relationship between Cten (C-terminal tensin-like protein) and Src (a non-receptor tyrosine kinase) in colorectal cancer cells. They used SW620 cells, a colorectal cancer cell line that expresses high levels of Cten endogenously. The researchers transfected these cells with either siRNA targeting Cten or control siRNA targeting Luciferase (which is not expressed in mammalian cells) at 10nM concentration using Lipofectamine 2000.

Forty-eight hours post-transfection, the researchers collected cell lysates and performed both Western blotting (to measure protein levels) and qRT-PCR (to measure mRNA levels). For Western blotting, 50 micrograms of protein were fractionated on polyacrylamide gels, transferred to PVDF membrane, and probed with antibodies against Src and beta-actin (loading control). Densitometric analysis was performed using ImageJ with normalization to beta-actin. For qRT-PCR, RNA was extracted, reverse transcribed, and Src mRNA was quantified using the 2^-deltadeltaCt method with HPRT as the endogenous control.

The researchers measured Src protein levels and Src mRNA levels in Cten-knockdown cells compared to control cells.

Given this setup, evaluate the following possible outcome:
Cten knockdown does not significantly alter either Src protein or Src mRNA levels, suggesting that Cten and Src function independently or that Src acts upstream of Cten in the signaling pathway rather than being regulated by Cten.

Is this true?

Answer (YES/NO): NO